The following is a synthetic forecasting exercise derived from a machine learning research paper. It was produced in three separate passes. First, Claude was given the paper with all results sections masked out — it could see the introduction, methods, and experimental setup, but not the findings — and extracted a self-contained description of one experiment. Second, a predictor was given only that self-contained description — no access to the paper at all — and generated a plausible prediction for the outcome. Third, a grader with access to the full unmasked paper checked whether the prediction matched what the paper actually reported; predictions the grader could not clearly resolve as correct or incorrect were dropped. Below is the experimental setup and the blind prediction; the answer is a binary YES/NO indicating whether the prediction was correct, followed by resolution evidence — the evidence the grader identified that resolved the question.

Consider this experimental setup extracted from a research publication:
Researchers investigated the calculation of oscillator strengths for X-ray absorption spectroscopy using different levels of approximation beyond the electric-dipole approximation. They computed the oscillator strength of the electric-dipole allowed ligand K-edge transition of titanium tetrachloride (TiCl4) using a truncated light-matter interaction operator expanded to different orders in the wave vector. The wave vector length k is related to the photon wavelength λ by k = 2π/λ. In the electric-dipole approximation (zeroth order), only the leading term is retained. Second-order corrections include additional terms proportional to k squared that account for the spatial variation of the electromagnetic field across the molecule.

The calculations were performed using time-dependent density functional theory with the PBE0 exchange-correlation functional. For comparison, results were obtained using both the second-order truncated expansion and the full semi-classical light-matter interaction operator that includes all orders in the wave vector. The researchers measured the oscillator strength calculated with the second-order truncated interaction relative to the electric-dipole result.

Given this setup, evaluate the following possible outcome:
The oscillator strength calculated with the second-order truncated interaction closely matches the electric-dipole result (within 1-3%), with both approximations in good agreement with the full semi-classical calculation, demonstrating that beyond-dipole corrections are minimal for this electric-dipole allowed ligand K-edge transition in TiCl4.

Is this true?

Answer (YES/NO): NO